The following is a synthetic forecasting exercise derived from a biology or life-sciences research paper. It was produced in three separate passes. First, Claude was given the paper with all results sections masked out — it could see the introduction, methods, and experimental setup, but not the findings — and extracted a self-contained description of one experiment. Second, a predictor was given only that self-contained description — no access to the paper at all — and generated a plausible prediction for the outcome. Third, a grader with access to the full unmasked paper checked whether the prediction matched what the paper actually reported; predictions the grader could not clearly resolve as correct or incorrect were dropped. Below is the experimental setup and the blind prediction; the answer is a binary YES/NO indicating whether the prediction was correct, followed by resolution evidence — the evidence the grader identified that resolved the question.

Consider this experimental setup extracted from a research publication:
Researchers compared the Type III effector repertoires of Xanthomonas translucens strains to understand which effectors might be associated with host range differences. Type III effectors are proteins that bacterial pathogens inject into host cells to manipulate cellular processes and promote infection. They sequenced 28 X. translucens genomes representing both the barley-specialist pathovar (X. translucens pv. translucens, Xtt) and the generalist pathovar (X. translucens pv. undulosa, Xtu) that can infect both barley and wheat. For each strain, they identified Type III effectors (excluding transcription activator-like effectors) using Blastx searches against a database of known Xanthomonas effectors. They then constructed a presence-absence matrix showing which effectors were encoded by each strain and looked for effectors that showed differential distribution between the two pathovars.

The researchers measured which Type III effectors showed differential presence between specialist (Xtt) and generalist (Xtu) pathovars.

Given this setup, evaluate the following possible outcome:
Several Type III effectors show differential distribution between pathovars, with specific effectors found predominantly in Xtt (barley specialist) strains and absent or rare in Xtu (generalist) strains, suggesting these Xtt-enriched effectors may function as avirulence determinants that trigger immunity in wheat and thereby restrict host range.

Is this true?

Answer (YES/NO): YES